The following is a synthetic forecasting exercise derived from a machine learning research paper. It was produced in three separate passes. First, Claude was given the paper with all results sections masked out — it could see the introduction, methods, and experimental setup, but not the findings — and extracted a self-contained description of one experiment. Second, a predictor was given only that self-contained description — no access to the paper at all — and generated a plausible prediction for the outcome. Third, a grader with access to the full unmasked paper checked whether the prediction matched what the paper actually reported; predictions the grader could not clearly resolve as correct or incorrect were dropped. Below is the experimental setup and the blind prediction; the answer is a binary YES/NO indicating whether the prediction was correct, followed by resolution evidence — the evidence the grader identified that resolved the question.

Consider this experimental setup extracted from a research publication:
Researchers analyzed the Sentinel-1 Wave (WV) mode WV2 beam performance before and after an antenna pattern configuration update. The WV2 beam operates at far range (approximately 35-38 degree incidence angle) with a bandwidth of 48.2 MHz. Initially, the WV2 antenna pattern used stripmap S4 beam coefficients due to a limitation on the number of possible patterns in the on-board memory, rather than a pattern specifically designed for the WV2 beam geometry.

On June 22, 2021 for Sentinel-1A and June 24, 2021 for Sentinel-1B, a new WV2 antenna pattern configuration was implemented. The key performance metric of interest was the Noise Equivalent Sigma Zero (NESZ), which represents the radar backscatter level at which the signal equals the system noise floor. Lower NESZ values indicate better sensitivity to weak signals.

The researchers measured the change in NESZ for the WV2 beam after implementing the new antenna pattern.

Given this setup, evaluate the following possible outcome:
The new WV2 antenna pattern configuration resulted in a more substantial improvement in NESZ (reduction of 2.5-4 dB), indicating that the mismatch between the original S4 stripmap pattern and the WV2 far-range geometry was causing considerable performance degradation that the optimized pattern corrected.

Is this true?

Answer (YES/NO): NO